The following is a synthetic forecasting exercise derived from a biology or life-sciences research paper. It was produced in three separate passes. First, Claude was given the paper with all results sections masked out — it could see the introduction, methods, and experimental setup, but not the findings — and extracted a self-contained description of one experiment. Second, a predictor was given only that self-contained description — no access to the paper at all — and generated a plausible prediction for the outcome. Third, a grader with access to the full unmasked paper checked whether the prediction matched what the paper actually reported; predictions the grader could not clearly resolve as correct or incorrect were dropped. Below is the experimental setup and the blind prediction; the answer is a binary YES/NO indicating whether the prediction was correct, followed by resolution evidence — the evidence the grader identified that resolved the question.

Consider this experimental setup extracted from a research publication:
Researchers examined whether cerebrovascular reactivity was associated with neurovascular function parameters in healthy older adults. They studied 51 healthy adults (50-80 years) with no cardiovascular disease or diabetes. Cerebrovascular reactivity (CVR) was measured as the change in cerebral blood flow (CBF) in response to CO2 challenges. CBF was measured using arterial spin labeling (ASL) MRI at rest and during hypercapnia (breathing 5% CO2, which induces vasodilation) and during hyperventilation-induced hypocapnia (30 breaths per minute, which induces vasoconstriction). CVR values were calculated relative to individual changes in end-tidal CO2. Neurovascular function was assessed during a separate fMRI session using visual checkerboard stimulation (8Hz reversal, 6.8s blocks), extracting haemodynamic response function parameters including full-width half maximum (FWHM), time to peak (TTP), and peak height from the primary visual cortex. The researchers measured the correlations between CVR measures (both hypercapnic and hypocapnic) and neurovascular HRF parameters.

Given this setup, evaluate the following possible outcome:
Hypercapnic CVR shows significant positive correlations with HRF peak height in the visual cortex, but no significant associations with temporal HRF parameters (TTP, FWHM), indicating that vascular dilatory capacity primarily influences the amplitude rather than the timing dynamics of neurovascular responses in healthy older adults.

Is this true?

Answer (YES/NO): NO